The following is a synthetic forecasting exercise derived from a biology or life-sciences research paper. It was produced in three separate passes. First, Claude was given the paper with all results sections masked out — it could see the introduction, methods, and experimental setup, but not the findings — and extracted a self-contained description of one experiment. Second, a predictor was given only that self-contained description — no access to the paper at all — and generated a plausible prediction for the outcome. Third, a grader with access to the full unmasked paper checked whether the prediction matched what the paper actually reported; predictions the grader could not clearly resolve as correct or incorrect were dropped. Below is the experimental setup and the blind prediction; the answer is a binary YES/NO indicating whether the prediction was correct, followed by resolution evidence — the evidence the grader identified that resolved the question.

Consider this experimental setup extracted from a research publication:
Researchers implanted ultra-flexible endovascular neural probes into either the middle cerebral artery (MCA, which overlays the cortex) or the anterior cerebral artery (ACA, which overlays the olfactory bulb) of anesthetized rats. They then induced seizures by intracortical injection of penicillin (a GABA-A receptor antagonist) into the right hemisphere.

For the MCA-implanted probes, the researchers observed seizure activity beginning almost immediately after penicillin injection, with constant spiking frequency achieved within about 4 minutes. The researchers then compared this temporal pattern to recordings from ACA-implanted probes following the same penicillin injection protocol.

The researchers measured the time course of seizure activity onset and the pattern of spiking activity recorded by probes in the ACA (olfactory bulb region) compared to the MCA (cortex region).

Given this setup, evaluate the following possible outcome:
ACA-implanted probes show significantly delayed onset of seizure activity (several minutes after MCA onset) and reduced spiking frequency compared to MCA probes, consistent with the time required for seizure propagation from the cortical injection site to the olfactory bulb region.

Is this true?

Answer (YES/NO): YES